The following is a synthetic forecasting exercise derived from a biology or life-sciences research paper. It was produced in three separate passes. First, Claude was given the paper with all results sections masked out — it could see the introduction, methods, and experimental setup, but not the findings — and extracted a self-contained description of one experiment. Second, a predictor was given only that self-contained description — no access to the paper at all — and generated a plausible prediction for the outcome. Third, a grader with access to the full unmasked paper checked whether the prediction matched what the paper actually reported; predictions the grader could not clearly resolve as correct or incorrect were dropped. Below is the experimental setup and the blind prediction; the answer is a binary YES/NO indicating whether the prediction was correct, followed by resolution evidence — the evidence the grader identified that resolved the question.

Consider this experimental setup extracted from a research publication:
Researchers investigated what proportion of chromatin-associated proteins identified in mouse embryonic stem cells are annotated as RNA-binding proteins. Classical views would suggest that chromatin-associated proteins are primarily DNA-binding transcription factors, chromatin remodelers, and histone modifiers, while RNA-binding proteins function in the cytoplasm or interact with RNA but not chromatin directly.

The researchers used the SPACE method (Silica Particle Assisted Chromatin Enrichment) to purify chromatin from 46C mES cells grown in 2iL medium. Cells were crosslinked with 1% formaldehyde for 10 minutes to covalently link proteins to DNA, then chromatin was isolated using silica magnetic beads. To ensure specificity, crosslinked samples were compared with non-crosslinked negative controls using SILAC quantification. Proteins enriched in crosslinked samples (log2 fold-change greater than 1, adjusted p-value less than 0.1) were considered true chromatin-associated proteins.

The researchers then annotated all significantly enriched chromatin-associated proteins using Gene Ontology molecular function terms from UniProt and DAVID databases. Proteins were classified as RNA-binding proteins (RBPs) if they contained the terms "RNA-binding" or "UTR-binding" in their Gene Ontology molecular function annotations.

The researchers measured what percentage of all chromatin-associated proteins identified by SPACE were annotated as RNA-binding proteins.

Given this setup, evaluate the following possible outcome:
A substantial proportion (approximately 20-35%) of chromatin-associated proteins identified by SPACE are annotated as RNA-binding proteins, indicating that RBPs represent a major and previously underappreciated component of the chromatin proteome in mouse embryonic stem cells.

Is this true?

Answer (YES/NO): NO